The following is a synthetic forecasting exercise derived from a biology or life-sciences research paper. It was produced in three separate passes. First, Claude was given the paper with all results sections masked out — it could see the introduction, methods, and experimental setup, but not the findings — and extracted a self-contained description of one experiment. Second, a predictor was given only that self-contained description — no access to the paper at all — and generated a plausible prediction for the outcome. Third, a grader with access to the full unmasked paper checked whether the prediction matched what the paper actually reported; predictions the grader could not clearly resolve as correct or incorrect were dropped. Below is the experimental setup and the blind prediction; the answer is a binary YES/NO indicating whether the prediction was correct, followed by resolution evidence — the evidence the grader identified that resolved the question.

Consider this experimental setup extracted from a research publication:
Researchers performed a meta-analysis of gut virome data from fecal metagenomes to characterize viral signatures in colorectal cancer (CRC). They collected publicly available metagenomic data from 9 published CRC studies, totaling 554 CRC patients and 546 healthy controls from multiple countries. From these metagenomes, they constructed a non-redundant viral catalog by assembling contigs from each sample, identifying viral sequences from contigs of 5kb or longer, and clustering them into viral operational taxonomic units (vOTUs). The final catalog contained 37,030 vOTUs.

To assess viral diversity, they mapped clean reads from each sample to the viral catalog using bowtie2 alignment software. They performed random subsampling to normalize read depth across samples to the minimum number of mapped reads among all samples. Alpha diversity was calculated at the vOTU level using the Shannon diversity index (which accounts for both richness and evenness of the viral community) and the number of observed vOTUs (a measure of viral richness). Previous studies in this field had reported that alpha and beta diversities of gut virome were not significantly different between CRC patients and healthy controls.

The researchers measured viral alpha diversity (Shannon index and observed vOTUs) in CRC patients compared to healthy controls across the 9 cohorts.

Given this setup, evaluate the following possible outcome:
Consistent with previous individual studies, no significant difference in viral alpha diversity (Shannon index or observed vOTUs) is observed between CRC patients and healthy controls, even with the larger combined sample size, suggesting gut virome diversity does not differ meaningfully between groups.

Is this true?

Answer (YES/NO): NO